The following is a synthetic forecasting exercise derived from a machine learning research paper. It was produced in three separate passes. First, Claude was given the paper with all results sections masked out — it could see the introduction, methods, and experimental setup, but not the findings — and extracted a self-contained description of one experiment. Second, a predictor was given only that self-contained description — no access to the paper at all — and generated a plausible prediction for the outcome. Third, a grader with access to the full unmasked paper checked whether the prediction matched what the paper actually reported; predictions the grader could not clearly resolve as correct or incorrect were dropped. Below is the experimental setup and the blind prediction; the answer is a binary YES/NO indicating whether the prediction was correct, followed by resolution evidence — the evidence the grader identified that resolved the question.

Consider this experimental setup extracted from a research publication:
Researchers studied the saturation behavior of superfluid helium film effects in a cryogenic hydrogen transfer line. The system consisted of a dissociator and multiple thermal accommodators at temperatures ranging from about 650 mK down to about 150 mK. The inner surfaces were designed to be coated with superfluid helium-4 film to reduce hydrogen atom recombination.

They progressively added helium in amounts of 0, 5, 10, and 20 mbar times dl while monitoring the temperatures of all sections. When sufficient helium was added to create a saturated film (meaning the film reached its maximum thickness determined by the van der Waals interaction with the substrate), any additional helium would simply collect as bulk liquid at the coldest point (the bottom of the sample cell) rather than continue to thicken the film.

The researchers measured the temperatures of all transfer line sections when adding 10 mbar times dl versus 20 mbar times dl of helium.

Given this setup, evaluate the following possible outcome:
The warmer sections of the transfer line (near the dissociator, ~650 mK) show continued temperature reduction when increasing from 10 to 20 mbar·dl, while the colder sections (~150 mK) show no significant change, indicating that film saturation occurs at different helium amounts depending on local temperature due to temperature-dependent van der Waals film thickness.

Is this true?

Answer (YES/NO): NO